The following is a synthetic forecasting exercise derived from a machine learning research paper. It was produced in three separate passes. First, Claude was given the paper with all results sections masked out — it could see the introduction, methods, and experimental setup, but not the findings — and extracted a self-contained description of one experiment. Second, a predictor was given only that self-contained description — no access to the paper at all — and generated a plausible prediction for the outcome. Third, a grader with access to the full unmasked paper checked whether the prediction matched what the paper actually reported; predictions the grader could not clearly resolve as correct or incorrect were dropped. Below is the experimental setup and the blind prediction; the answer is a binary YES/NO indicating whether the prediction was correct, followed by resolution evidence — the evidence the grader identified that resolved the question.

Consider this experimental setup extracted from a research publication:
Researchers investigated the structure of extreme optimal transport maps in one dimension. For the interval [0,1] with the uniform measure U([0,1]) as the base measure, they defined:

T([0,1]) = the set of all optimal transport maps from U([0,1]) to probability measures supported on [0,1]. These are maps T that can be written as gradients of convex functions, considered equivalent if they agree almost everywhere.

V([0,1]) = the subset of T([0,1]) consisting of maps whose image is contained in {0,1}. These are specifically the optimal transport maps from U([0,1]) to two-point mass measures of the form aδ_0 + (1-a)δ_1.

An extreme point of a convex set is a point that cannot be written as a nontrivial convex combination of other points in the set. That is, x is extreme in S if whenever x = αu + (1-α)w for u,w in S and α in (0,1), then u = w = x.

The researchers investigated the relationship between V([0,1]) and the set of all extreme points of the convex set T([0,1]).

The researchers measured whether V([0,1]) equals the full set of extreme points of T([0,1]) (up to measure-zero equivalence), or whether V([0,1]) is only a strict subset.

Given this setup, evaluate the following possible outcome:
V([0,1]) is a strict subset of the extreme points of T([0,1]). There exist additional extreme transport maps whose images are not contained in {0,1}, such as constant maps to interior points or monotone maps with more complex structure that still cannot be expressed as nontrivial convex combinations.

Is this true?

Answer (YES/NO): NO